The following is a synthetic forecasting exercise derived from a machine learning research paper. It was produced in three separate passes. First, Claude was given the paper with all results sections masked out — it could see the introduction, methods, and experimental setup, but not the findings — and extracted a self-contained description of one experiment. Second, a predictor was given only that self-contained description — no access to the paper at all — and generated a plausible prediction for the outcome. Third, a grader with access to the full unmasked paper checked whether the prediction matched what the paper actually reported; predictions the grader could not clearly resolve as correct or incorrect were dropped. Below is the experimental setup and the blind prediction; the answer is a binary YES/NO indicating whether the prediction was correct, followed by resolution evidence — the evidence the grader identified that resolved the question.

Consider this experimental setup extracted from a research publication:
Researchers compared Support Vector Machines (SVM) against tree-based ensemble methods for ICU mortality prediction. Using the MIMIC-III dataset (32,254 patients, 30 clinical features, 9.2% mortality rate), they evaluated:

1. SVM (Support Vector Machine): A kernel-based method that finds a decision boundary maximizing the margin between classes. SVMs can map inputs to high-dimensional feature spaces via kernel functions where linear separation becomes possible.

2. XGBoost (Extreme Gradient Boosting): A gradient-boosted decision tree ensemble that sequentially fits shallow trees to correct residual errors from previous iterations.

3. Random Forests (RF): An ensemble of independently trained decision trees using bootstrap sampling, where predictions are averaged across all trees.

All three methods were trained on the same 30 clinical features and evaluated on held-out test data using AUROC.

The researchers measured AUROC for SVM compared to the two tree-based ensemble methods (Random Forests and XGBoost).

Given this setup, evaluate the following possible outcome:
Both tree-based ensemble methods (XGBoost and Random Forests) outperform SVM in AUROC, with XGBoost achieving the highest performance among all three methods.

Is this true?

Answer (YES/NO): NO